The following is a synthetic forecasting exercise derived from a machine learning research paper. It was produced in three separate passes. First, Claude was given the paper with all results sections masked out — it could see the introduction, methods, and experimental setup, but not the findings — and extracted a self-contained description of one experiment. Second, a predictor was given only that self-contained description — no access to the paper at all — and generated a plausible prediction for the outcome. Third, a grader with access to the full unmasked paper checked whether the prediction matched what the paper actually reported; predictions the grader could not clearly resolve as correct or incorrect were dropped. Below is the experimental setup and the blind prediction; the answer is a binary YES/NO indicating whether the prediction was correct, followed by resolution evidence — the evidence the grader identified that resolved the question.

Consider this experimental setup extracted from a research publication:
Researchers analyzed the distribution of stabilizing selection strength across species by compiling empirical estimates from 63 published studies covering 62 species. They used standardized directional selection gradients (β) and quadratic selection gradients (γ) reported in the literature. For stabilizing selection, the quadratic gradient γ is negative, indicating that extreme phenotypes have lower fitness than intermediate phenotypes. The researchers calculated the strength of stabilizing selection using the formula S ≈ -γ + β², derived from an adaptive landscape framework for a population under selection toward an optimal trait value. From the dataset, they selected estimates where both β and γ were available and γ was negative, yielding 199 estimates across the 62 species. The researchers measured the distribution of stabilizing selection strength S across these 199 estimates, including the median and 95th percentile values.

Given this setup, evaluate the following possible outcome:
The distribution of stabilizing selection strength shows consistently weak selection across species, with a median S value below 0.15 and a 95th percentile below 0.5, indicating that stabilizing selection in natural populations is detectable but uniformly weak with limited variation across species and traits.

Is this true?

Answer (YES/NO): NO